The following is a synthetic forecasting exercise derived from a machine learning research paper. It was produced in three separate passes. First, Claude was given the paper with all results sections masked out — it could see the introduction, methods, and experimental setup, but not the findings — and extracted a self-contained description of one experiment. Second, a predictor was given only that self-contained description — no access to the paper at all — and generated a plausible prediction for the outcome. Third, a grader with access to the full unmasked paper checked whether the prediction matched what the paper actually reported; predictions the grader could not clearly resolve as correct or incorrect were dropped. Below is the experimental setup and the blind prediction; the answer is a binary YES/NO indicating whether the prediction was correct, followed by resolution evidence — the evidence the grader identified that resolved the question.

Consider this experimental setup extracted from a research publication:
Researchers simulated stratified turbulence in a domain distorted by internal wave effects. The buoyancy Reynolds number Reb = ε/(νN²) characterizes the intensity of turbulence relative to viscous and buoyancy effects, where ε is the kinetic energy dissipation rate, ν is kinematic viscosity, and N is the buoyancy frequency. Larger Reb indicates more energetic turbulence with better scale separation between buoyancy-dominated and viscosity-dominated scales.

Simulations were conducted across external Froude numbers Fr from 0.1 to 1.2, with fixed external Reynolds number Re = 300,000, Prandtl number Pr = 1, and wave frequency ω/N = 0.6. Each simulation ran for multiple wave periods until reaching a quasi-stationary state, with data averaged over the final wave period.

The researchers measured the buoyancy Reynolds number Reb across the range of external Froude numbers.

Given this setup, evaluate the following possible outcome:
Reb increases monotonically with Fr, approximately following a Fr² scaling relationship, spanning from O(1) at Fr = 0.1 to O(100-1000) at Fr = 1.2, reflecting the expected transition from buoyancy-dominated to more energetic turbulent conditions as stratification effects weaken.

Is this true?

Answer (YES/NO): NO